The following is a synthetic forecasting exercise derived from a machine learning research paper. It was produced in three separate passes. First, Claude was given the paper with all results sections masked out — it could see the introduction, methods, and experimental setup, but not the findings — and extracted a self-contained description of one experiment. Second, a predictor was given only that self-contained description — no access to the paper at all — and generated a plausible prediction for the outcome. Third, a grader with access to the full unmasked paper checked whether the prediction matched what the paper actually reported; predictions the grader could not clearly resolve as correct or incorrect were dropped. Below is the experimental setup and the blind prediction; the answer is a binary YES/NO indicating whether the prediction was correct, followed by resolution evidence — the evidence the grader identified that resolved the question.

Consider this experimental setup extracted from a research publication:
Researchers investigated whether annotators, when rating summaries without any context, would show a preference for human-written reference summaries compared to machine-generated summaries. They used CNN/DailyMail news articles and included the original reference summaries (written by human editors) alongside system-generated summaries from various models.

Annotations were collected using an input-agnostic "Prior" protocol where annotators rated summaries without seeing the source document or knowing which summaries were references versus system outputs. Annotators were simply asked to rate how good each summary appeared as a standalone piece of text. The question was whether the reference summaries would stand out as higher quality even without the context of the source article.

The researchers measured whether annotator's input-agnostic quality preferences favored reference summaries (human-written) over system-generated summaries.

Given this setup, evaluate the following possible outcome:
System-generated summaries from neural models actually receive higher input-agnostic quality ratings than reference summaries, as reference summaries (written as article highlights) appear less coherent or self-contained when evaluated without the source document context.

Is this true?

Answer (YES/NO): YES